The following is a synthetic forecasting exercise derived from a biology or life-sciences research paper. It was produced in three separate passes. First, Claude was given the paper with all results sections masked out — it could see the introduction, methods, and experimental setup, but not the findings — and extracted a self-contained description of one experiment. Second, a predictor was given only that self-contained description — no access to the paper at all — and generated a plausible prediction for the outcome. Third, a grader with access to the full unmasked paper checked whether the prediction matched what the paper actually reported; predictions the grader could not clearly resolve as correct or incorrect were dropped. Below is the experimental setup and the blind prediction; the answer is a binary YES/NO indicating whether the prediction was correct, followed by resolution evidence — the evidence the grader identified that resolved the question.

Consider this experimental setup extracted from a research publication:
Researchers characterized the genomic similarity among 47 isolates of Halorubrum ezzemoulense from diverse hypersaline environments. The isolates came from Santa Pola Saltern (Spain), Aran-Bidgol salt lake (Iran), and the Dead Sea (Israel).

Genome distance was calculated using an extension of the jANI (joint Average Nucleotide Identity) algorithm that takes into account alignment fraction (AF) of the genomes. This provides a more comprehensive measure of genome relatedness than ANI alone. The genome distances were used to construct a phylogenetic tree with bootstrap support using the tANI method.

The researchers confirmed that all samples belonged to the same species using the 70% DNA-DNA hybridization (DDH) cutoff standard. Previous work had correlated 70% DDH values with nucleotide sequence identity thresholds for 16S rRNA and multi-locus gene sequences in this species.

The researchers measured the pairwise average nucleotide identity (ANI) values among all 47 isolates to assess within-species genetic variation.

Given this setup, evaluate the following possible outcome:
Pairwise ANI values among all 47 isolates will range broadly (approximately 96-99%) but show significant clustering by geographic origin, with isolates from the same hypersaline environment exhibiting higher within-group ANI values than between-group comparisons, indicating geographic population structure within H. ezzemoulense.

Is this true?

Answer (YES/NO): NO